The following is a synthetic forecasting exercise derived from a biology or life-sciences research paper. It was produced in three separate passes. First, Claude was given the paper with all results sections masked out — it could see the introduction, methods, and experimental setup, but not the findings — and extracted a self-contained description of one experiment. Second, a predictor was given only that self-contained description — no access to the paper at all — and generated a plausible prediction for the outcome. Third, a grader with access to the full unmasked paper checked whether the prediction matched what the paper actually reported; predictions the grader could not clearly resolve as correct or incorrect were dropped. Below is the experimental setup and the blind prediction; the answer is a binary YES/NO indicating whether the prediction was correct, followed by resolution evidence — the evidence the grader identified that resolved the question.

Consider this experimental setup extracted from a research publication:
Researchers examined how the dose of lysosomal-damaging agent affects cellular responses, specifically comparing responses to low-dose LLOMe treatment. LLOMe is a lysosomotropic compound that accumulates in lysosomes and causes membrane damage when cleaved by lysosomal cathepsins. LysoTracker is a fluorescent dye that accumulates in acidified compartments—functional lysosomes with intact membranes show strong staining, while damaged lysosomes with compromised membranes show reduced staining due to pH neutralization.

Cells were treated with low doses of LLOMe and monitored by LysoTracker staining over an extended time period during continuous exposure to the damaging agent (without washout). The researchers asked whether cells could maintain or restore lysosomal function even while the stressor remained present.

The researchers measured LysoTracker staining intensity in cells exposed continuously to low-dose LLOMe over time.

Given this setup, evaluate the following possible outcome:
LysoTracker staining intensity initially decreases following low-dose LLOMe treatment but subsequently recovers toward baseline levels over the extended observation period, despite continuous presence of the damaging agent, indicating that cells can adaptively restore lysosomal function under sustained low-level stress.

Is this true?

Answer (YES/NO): YES